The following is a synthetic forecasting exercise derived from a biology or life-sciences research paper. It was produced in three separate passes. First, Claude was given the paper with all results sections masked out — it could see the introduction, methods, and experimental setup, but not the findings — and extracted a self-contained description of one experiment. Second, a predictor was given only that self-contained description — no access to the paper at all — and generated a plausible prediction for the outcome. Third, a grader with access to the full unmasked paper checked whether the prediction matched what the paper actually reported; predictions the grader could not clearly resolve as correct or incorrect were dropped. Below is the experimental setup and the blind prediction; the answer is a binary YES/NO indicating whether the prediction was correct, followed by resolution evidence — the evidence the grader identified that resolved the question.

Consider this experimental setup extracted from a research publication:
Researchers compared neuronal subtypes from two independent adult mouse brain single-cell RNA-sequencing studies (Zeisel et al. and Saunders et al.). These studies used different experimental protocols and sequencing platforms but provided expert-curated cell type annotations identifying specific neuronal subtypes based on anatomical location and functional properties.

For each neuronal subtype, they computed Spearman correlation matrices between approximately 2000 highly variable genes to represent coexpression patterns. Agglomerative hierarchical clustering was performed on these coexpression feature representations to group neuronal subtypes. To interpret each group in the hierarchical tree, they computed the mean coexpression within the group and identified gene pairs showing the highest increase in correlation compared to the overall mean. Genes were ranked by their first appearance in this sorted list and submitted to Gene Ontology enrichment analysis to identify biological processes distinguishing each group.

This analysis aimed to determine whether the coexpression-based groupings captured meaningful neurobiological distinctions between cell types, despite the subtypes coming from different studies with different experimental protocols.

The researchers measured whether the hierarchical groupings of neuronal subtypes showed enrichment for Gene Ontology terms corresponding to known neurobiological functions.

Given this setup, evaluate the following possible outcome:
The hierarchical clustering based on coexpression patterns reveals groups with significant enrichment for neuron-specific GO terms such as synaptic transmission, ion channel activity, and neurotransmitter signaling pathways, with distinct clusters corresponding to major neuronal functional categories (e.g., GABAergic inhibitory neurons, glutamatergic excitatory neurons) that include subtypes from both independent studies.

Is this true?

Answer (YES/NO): YES